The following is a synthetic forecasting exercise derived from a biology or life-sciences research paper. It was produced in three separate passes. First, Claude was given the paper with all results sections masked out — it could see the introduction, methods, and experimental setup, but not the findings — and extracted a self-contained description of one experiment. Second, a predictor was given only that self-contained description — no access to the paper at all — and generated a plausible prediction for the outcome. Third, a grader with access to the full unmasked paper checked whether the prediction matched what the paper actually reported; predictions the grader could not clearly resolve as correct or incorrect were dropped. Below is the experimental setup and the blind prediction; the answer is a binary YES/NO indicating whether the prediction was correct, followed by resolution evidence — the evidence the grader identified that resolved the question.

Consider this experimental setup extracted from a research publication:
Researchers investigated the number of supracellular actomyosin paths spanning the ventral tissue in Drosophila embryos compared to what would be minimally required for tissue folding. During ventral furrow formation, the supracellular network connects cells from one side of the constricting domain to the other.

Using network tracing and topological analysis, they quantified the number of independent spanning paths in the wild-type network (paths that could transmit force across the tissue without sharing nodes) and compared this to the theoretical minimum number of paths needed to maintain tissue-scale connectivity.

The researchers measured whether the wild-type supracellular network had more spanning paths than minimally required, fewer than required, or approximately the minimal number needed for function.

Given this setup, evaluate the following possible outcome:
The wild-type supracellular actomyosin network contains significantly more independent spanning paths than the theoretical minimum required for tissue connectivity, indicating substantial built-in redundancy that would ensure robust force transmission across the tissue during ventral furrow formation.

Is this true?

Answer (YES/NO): YES